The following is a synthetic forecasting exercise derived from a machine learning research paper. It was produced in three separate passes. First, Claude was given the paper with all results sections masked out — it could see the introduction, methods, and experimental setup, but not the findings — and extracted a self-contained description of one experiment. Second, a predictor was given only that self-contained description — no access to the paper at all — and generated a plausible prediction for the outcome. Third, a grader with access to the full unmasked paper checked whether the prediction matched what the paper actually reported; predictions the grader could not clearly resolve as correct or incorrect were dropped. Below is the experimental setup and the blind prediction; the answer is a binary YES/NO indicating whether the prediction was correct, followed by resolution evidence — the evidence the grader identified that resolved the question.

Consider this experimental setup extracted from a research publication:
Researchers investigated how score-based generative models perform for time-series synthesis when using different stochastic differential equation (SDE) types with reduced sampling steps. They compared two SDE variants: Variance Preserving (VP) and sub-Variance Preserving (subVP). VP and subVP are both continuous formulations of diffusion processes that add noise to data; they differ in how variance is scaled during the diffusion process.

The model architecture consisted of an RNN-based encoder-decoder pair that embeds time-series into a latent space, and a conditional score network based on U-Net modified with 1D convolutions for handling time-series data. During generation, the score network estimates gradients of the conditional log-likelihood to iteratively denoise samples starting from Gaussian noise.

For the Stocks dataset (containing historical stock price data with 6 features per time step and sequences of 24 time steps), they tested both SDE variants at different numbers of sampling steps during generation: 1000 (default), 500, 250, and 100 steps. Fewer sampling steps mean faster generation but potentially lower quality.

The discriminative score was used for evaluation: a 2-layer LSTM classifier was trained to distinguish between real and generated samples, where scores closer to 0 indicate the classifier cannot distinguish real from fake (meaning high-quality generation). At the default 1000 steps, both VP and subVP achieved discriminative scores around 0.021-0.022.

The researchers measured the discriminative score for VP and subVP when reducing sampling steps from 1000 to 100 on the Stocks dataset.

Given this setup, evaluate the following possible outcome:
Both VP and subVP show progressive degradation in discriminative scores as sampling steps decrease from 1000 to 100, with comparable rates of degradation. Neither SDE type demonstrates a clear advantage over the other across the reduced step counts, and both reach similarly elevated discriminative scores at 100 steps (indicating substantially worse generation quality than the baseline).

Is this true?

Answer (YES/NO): NO